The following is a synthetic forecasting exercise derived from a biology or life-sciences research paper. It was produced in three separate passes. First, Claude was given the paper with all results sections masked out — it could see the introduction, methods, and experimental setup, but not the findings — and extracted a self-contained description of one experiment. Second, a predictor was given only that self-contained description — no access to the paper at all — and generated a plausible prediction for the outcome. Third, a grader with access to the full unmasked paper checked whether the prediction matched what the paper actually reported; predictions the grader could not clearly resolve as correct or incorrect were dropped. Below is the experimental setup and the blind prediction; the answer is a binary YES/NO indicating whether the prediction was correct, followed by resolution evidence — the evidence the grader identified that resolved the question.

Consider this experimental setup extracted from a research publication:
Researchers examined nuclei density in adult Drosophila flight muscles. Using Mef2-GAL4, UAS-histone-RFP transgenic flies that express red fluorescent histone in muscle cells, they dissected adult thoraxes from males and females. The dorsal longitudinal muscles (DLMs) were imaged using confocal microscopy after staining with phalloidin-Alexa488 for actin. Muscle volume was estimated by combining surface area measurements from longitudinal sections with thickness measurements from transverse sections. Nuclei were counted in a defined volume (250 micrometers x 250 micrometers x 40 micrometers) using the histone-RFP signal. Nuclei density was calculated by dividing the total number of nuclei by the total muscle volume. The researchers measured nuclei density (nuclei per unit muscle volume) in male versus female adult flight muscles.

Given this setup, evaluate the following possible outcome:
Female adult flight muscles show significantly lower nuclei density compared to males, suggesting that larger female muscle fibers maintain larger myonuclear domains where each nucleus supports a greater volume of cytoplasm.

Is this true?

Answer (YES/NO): NO